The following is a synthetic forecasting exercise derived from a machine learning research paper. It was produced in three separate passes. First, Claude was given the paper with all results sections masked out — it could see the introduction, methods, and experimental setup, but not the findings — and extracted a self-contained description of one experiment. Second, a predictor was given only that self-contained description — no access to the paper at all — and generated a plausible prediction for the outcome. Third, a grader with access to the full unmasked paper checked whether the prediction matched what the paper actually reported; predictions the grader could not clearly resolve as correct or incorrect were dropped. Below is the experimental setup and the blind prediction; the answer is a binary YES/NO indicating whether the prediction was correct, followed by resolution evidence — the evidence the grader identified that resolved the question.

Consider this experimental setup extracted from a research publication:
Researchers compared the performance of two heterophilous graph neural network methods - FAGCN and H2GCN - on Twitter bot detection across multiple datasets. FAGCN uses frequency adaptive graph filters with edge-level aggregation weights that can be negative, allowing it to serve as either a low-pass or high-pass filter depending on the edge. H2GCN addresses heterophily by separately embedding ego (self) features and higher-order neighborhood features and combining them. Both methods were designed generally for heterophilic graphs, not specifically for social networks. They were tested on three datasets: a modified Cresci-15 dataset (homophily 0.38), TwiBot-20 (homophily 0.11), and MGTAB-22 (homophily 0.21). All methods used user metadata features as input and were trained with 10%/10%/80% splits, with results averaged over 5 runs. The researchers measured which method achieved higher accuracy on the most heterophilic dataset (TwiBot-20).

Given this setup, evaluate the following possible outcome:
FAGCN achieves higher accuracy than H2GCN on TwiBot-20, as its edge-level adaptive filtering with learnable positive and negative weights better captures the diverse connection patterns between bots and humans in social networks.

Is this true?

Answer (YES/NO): YES